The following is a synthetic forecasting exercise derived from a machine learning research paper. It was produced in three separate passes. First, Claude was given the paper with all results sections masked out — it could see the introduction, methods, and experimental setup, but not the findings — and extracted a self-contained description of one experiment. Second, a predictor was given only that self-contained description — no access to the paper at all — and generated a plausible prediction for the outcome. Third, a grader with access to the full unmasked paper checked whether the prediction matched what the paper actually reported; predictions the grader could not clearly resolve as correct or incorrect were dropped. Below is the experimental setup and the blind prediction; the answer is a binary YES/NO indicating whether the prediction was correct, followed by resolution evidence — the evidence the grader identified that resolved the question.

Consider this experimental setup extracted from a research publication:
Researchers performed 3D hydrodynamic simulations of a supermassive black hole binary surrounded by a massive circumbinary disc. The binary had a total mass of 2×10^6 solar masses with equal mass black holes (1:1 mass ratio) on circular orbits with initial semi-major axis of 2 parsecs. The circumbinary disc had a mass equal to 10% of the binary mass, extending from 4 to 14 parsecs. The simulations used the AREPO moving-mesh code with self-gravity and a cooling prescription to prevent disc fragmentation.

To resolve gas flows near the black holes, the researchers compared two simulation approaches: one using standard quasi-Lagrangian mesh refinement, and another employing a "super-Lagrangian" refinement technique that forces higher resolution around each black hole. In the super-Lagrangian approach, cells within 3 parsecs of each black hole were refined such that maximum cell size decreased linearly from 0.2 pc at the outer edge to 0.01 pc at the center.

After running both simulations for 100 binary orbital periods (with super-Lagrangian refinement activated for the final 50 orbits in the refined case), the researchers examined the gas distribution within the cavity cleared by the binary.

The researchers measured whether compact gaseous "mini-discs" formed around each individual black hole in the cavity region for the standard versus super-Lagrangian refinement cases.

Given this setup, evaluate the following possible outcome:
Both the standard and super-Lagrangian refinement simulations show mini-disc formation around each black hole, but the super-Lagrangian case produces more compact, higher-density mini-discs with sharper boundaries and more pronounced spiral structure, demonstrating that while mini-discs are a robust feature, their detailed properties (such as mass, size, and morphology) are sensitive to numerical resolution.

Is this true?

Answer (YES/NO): NO